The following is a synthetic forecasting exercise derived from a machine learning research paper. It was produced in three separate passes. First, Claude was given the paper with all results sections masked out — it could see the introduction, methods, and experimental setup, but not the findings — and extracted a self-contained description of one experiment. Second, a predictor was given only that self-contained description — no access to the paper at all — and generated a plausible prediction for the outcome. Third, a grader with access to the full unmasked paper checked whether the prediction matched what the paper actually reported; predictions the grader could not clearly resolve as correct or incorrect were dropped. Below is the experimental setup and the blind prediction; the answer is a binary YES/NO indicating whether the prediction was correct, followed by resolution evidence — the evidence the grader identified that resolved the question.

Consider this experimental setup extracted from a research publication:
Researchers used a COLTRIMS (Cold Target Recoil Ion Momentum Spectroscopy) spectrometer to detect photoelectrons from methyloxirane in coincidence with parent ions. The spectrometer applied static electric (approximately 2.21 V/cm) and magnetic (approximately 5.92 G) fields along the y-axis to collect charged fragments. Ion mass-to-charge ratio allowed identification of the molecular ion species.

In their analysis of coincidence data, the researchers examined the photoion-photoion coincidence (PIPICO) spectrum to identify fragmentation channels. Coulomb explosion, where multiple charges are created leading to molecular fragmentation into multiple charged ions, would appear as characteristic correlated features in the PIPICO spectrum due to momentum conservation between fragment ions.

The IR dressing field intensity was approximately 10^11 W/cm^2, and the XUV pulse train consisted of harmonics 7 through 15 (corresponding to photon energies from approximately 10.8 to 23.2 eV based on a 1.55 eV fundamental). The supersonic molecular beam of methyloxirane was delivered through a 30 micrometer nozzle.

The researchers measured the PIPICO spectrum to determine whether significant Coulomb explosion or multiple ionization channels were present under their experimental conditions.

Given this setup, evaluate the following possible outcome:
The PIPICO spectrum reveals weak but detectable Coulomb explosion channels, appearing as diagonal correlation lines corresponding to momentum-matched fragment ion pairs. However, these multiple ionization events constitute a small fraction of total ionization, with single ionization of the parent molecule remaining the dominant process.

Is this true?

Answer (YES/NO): NO